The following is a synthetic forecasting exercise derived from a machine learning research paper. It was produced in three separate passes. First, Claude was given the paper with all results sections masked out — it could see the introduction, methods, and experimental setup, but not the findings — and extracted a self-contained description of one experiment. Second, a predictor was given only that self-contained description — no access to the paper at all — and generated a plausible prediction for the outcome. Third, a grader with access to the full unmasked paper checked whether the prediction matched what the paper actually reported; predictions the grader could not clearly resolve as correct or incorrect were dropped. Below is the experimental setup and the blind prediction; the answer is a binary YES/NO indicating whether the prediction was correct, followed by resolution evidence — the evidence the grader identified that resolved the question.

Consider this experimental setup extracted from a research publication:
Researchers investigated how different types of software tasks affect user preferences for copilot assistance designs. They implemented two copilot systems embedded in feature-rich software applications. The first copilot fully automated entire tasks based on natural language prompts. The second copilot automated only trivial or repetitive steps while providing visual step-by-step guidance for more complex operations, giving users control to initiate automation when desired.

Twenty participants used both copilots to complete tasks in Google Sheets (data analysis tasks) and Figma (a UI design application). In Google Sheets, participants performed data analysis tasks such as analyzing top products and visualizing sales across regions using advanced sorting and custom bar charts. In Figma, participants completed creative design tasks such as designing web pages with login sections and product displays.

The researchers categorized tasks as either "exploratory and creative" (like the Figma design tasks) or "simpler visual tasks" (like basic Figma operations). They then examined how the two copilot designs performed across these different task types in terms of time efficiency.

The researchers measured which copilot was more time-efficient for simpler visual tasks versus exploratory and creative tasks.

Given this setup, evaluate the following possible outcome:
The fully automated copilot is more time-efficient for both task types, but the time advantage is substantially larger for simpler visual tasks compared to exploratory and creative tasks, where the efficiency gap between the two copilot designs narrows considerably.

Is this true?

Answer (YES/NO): NO